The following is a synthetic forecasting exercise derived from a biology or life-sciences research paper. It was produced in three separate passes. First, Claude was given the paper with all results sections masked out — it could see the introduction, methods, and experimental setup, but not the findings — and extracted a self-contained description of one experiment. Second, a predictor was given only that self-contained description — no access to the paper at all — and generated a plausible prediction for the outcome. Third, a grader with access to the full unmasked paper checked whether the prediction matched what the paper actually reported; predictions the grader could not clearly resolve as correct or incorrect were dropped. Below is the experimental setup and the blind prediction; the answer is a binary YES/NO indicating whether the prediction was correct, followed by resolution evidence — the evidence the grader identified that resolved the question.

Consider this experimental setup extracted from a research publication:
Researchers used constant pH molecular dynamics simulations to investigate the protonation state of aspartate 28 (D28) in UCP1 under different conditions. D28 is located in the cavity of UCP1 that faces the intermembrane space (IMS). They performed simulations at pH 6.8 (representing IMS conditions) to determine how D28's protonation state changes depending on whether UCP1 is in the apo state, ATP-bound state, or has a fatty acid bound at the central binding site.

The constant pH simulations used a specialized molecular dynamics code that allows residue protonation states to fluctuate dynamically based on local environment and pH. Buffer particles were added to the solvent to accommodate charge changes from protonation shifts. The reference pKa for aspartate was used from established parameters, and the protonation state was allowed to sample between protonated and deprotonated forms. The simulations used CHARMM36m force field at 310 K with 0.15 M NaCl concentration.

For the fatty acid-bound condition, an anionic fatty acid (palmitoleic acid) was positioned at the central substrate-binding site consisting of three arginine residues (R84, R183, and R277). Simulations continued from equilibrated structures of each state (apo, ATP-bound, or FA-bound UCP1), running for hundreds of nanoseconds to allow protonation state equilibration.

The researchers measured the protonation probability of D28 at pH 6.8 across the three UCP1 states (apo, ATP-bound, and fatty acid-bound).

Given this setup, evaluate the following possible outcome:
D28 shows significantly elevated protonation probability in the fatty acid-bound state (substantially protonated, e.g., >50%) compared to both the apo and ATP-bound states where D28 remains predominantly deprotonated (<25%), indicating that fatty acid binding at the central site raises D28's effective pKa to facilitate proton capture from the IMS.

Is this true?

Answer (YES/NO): NO